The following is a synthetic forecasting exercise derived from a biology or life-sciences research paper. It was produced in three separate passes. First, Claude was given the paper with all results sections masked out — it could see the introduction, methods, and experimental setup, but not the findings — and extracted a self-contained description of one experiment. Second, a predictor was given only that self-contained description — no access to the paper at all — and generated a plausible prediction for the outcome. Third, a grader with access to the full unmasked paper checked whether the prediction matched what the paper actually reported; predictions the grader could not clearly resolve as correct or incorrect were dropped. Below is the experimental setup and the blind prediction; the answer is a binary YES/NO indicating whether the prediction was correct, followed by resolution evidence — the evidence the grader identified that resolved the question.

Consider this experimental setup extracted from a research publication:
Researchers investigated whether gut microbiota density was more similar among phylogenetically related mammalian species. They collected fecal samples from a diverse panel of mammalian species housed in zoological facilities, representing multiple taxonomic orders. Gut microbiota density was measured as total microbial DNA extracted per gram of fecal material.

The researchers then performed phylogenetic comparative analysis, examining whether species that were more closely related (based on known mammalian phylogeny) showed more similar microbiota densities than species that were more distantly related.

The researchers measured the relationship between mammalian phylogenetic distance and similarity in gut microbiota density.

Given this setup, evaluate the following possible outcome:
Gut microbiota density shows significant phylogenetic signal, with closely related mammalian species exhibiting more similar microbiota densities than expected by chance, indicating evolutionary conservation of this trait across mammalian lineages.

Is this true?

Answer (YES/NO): YES